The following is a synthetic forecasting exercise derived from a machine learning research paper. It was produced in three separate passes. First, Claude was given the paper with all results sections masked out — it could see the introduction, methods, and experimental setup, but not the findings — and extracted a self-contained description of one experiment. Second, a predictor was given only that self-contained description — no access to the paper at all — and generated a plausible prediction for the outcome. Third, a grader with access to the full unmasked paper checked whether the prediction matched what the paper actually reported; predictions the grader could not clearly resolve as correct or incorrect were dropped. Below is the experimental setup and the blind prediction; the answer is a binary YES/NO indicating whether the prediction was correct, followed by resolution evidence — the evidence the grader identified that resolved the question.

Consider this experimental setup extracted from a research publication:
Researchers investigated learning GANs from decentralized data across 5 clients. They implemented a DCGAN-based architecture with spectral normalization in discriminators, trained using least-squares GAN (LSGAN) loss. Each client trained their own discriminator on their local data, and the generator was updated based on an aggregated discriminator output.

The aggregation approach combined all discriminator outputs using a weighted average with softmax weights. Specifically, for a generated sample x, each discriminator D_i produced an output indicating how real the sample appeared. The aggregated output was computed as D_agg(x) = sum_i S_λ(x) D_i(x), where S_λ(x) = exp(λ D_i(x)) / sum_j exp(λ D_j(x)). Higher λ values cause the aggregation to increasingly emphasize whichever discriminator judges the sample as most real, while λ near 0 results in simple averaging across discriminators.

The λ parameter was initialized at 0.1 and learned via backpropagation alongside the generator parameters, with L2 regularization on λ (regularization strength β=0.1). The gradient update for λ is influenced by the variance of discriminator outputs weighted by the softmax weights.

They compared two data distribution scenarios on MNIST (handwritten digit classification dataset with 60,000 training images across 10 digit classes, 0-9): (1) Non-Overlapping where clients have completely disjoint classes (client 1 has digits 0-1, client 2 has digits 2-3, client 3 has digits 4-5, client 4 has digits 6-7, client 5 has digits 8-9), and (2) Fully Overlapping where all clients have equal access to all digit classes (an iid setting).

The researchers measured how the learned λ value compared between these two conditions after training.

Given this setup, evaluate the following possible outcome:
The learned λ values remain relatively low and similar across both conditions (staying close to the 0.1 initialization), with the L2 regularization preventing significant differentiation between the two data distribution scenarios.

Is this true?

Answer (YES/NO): NO